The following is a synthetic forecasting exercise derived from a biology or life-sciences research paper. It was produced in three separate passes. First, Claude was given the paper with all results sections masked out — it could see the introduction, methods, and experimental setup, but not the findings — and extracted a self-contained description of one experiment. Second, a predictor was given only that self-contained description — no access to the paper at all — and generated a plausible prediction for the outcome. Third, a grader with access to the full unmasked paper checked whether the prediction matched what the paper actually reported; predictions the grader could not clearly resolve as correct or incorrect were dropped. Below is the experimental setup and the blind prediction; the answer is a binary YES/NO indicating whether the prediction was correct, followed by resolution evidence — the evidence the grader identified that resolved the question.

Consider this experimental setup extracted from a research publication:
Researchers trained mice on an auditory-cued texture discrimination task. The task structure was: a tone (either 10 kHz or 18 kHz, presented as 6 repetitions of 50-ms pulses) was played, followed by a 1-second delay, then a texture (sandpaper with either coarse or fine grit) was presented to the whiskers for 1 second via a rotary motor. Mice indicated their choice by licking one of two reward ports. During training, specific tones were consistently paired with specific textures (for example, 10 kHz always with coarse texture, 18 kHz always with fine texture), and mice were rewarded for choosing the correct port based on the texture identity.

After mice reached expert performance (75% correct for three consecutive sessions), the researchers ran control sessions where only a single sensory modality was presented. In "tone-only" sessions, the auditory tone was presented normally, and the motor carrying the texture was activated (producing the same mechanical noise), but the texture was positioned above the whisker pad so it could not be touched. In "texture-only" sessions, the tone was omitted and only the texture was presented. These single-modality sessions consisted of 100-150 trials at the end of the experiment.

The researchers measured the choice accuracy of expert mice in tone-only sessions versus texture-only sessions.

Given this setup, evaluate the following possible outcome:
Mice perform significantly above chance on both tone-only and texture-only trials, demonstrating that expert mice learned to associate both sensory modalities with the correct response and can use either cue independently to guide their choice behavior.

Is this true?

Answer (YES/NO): YES